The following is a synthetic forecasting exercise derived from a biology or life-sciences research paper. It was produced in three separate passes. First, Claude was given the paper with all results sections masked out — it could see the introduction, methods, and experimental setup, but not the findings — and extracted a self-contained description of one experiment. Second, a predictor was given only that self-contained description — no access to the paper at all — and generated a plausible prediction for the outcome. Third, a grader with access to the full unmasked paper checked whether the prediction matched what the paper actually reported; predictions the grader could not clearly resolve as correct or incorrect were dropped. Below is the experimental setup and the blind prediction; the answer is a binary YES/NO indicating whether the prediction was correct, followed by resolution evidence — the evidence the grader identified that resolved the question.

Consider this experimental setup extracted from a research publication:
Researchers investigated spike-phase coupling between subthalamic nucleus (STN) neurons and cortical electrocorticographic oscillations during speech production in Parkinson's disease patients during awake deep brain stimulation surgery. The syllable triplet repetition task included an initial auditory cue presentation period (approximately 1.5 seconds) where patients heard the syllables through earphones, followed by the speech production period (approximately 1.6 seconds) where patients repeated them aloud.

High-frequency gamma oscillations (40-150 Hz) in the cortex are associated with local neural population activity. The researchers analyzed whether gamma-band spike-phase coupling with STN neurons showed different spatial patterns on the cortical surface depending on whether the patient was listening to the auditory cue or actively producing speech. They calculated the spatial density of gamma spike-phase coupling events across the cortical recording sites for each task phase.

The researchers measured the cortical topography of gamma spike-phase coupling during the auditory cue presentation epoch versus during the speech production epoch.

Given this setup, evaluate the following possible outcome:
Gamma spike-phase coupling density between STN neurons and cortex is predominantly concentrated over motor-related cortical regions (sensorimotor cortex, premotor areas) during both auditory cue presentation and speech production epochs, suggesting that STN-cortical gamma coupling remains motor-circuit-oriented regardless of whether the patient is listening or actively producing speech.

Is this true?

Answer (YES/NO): NO